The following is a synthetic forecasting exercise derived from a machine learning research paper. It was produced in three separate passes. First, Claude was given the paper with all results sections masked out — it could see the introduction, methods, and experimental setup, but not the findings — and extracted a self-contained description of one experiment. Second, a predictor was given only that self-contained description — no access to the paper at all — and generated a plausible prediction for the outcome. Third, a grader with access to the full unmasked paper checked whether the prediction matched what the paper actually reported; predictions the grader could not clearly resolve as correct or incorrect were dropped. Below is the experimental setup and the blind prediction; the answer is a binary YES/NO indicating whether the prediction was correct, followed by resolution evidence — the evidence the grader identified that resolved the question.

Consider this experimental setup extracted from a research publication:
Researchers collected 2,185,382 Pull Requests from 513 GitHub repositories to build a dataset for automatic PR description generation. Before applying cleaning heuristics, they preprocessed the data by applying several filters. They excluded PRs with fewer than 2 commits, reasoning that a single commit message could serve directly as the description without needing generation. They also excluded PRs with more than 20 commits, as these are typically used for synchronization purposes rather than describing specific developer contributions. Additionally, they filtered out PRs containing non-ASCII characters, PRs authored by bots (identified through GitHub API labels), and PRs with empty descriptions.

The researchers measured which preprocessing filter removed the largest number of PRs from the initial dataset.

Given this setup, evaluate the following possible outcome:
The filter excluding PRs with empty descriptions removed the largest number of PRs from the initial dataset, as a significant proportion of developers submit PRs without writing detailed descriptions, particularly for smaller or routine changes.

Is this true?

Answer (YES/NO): NO